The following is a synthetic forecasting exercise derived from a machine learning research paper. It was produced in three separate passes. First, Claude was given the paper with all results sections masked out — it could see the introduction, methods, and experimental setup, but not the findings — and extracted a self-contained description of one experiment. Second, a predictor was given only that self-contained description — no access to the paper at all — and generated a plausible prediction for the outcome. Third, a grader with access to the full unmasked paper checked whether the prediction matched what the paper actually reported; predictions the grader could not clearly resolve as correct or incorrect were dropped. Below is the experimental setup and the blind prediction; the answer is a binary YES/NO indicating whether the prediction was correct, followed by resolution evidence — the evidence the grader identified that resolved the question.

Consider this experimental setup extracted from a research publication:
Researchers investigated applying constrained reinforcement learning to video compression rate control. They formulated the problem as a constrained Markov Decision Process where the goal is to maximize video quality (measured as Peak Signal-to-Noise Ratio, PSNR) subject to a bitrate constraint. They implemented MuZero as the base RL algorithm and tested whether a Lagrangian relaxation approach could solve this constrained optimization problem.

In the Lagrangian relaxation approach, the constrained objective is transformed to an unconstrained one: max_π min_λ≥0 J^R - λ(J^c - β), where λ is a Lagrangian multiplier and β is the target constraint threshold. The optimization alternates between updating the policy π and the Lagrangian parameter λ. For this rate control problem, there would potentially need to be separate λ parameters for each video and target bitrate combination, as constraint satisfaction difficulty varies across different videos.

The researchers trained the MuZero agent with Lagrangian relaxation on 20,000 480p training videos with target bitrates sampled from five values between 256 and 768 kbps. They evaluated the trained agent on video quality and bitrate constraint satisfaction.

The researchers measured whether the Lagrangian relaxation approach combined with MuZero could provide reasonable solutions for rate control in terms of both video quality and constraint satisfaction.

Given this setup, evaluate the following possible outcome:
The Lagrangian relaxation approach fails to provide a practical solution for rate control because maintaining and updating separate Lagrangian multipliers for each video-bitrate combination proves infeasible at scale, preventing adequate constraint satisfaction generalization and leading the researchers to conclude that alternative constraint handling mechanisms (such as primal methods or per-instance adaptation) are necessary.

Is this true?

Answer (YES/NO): NO